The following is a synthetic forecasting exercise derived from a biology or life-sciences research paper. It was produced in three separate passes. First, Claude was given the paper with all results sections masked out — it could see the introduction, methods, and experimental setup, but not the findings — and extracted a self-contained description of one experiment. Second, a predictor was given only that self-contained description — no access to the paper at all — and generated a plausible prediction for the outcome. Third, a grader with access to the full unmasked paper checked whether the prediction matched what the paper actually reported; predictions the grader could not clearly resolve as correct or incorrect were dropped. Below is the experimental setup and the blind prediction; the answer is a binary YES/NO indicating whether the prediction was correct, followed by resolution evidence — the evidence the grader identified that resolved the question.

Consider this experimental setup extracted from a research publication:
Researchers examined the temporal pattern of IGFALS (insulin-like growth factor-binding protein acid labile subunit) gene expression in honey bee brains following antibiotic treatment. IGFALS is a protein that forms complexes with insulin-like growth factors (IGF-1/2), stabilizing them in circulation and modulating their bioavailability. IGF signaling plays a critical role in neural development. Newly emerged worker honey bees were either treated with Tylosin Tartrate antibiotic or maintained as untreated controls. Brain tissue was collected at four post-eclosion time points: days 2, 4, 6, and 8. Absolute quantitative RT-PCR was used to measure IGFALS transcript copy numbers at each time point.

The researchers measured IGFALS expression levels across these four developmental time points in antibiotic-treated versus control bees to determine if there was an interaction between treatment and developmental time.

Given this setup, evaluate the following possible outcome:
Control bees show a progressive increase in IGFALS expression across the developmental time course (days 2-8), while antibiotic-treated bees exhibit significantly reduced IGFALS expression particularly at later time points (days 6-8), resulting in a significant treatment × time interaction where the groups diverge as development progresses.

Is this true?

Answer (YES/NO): NO